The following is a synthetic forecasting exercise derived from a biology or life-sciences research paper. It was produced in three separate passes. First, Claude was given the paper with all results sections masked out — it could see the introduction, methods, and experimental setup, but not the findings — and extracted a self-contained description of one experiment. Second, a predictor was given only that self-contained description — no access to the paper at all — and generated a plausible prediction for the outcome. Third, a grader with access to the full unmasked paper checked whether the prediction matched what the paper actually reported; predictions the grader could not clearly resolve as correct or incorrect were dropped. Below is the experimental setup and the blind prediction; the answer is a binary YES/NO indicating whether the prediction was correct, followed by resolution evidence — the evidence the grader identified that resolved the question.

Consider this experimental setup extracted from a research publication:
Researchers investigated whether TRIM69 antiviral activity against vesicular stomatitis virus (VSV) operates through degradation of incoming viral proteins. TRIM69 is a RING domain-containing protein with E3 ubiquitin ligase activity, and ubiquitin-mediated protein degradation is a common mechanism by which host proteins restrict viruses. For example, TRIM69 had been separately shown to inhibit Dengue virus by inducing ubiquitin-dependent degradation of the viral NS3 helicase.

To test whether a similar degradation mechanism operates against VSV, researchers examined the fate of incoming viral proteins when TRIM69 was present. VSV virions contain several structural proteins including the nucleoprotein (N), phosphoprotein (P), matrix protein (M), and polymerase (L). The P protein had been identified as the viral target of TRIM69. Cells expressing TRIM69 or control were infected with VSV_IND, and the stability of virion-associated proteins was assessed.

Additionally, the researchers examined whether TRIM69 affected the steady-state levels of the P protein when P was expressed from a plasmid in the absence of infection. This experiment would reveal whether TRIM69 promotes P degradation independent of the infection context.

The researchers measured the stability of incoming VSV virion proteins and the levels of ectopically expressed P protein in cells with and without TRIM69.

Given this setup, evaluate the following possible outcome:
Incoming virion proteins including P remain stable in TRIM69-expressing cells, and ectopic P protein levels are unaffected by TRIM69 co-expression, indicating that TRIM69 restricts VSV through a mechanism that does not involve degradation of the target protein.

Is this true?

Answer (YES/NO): YES